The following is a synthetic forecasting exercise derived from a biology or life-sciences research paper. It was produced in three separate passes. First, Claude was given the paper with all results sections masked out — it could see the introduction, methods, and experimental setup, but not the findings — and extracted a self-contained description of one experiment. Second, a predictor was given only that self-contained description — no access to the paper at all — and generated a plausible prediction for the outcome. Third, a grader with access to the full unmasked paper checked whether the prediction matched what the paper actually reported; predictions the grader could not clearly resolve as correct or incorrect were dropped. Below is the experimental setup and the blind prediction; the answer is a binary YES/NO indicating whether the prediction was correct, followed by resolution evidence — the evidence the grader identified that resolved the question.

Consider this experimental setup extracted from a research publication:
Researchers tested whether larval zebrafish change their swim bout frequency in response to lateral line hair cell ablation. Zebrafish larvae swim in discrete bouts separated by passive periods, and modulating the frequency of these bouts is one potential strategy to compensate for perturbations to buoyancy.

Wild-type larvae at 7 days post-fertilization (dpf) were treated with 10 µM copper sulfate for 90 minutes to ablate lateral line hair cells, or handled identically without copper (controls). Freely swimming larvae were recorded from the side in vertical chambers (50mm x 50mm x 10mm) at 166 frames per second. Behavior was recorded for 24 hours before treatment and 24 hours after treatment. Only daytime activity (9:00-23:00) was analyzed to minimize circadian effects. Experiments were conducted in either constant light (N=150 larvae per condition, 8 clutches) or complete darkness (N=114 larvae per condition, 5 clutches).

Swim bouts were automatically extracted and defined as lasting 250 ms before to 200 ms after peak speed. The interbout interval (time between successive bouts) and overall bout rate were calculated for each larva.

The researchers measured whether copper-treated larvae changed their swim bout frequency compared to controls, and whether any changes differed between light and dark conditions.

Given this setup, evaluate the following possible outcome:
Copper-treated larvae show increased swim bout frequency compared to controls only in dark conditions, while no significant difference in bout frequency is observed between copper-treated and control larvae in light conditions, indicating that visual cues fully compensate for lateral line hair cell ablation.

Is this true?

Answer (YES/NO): NO